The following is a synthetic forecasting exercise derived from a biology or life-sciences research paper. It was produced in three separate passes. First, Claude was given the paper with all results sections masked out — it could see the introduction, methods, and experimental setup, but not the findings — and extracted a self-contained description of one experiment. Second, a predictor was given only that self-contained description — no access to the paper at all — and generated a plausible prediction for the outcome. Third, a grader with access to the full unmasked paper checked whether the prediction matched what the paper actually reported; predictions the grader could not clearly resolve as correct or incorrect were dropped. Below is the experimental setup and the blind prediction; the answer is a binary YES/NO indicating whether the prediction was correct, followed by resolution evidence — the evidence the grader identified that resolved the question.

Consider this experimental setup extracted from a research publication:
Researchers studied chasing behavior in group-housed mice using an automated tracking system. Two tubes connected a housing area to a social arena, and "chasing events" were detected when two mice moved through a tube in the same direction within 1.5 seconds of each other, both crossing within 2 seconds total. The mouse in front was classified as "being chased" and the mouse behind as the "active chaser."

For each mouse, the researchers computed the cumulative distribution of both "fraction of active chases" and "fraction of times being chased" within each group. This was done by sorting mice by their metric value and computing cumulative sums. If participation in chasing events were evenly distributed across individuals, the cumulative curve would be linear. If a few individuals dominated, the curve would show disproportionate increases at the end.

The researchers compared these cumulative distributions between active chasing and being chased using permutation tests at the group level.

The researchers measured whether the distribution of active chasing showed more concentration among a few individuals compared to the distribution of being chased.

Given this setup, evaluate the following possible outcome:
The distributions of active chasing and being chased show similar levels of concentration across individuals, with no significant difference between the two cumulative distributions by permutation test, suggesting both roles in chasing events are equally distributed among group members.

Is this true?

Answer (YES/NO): NO